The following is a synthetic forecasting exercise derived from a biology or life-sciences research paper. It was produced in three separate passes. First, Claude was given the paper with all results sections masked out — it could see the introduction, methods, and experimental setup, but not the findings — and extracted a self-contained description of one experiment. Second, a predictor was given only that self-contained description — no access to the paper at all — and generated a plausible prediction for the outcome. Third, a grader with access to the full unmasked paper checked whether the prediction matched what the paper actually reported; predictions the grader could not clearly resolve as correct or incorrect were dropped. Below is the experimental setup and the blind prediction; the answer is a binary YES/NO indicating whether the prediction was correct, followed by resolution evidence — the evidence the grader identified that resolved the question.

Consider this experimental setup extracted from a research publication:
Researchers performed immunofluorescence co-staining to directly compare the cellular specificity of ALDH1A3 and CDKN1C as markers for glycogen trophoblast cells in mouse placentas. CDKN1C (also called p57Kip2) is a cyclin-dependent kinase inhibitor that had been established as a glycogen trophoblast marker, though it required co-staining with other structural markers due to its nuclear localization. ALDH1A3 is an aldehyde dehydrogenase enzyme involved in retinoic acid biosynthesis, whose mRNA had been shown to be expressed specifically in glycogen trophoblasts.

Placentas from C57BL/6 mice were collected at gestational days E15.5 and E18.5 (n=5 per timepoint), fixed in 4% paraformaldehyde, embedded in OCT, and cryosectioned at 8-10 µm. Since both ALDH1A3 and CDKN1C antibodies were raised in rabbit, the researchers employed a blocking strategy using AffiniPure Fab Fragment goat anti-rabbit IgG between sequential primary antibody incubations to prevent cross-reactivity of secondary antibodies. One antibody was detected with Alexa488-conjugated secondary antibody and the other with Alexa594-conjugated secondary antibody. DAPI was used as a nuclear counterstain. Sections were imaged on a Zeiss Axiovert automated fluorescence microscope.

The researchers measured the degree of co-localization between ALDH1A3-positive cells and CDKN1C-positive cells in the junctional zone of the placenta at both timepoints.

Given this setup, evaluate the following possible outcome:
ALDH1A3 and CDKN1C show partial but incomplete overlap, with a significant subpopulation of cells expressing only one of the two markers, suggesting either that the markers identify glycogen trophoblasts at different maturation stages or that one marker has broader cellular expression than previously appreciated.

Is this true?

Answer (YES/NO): NO